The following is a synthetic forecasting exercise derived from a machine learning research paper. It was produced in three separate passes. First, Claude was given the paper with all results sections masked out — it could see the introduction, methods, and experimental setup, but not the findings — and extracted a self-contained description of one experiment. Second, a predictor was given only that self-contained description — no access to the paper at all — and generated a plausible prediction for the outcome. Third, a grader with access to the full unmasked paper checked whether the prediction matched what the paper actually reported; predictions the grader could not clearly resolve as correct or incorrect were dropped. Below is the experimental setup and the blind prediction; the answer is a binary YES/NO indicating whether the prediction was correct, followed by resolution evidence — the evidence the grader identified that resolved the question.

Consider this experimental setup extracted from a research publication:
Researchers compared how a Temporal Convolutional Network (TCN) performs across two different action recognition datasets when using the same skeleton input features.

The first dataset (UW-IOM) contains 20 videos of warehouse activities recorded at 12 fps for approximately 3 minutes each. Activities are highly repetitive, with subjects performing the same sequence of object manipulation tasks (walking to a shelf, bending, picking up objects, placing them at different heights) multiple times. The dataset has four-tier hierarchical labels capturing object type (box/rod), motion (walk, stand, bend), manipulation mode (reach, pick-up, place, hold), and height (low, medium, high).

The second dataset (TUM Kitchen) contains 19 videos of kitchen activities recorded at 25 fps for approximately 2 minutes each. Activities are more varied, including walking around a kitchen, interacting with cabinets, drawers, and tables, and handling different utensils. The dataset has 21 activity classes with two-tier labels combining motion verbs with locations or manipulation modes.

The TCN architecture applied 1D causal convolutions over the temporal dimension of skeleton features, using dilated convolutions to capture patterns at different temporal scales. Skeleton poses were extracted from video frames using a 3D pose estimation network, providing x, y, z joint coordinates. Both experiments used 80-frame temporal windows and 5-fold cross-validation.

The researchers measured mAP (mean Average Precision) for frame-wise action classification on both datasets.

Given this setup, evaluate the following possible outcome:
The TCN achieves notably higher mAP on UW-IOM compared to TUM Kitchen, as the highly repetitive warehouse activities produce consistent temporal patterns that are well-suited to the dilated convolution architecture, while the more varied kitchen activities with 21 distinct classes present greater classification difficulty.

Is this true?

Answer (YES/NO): YES